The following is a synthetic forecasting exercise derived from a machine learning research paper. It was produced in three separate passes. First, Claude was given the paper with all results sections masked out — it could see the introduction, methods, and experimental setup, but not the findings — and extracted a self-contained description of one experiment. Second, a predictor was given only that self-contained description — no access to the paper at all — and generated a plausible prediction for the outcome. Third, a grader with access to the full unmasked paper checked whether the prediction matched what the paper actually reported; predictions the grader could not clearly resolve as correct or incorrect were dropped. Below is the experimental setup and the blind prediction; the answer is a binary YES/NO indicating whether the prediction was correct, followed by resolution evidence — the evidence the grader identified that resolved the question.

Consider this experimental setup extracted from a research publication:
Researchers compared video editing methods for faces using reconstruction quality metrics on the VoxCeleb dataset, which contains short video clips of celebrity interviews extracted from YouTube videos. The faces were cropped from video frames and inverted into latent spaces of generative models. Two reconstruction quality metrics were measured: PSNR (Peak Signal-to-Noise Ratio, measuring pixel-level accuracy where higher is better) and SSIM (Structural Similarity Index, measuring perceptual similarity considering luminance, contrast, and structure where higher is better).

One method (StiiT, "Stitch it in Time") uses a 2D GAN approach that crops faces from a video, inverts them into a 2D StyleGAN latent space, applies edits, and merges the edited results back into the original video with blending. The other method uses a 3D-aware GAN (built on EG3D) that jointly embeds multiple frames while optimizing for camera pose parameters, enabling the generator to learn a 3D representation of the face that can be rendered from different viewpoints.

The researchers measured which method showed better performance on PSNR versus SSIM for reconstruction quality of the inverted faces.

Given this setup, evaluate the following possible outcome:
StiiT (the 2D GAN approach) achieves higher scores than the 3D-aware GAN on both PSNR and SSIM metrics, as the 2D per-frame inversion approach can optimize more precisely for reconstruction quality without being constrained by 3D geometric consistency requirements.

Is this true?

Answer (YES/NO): NO